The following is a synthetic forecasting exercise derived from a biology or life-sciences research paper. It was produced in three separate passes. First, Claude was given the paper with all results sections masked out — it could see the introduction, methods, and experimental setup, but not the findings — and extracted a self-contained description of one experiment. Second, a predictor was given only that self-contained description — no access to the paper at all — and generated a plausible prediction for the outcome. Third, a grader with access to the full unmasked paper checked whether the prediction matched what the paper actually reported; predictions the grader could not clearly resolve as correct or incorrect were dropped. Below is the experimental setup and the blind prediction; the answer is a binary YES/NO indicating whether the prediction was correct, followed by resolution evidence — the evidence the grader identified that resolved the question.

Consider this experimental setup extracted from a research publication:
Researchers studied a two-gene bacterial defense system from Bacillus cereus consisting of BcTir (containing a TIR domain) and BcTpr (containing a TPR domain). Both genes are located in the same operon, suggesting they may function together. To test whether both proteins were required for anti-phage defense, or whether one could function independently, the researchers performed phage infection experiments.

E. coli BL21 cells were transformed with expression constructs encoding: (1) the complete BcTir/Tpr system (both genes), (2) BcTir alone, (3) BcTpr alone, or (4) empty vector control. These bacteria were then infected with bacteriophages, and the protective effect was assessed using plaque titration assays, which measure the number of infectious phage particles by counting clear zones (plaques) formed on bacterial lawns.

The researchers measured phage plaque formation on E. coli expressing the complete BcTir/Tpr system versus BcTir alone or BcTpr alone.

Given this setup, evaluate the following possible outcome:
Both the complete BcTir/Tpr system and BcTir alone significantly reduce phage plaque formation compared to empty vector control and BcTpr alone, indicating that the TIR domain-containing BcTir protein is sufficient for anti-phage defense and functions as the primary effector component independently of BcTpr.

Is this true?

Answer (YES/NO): NO